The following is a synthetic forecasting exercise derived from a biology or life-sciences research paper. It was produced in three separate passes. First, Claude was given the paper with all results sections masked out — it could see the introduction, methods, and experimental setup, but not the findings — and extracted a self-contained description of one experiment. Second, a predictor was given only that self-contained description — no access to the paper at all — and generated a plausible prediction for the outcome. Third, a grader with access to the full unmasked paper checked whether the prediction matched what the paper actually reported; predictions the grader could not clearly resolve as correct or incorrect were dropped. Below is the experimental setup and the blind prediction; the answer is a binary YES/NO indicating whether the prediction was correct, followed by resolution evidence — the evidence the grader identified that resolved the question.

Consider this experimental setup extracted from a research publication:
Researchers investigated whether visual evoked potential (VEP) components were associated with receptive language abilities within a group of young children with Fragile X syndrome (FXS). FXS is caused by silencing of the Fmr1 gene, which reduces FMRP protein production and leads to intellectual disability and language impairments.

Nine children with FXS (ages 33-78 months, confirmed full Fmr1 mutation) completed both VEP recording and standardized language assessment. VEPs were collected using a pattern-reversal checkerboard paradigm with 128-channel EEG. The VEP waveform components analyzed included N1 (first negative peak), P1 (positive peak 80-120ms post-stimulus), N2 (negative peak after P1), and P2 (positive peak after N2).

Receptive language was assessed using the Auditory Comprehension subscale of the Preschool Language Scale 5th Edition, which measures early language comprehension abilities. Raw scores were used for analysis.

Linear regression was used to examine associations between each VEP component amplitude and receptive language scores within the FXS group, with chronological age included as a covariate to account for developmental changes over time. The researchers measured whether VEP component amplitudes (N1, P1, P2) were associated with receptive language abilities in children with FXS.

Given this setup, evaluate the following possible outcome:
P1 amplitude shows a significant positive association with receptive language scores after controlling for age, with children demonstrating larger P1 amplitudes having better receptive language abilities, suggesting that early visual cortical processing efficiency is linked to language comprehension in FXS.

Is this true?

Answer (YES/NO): NO